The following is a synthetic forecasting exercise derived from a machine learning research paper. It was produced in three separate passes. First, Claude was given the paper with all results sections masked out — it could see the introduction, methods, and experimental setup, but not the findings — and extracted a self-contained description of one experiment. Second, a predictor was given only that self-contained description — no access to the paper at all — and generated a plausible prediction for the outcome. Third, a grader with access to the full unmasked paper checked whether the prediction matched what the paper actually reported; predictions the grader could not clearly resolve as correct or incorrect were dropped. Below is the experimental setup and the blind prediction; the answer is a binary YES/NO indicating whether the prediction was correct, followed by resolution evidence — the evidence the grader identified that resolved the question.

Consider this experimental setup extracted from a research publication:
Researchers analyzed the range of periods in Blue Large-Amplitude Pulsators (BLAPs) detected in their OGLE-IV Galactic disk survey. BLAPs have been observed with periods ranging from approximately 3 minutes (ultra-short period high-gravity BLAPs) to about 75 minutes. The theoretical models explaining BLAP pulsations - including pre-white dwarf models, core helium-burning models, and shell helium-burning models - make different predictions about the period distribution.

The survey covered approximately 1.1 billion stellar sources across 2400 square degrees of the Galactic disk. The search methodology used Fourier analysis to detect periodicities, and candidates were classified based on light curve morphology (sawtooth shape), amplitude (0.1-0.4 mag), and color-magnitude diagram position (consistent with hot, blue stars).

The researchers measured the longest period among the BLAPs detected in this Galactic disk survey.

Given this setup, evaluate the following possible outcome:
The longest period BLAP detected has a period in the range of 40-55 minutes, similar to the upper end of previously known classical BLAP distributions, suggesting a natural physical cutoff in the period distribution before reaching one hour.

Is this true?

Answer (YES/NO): NO